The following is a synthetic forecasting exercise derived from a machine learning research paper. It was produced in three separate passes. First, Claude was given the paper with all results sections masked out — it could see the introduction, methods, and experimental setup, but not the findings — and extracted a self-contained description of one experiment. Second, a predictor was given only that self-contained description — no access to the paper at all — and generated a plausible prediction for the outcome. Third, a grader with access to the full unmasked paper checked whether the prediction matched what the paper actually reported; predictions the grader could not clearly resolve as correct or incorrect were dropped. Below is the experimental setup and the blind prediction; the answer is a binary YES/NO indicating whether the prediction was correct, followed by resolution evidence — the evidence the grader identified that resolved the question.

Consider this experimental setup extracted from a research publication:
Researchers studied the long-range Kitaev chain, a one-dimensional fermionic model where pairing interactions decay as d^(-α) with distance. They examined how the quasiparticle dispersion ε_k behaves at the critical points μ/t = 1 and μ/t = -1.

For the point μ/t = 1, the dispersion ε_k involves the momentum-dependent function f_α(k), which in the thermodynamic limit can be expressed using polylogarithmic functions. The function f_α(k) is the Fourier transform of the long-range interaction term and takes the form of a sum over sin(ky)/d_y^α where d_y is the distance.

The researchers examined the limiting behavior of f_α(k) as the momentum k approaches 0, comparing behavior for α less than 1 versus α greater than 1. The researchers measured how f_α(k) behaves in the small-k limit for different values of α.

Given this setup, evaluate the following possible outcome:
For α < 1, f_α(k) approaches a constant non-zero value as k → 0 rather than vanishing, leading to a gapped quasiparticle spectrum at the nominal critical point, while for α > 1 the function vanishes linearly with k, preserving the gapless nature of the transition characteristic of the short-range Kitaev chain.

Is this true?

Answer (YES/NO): NO